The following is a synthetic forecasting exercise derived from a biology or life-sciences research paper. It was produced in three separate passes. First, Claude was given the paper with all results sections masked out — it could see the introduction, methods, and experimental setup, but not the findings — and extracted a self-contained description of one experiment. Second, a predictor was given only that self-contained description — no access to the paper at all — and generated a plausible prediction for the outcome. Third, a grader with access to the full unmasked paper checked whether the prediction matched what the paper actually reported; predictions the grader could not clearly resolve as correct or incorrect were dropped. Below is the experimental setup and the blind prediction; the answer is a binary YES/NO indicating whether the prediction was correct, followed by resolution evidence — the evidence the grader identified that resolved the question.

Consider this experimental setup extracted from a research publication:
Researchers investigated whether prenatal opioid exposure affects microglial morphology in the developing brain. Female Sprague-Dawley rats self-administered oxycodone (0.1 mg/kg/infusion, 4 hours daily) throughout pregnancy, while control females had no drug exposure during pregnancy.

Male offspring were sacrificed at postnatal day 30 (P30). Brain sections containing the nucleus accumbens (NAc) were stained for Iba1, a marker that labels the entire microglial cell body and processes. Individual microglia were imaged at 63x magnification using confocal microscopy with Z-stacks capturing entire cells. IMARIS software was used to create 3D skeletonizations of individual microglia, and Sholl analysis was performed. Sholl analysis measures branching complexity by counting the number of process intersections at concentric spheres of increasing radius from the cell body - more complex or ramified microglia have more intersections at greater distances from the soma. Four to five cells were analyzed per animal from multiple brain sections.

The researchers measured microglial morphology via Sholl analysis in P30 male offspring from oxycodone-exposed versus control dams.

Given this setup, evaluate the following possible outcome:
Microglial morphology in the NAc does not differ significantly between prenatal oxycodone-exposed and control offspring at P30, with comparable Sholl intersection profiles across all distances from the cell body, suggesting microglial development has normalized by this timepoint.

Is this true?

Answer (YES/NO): YES